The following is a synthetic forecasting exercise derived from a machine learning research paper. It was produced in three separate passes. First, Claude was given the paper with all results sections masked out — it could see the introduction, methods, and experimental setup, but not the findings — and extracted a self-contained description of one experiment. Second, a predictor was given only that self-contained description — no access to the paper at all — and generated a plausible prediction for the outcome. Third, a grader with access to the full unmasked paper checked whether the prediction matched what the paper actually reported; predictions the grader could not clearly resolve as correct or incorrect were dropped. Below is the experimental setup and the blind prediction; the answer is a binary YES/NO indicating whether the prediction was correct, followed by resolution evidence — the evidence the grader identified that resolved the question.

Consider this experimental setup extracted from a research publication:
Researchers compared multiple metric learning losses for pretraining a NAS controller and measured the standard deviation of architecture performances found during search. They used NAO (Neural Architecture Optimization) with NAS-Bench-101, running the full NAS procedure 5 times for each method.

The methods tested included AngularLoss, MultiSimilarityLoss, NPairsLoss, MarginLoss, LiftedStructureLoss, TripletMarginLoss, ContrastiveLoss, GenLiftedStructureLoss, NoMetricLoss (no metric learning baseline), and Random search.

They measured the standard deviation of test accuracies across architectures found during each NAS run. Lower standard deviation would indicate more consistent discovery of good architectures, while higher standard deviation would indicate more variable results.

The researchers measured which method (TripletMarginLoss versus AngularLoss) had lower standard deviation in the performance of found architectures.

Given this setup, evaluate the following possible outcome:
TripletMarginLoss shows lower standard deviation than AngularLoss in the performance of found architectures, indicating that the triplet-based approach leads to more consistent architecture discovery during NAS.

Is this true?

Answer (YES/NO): NO